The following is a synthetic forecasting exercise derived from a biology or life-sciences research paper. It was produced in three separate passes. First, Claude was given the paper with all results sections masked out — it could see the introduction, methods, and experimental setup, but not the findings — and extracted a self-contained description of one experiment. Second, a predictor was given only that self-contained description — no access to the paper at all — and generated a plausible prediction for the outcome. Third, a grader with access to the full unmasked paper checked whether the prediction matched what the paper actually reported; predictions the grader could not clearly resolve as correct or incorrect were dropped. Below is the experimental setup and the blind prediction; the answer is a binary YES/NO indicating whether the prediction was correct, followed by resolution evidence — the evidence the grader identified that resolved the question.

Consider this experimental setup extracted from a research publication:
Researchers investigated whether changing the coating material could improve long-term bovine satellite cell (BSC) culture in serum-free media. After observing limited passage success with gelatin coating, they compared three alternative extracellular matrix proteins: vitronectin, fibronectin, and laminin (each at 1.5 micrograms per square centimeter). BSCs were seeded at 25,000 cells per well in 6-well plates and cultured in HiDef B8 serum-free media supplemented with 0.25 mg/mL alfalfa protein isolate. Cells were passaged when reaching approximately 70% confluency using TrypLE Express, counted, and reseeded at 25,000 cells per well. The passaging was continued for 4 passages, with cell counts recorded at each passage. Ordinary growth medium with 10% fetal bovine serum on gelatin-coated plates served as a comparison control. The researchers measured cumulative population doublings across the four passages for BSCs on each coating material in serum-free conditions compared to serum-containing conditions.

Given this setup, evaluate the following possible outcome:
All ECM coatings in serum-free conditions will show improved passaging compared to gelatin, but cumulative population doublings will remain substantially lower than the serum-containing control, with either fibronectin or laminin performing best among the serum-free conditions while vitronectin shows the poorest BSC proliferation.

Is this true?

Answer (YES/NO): NO